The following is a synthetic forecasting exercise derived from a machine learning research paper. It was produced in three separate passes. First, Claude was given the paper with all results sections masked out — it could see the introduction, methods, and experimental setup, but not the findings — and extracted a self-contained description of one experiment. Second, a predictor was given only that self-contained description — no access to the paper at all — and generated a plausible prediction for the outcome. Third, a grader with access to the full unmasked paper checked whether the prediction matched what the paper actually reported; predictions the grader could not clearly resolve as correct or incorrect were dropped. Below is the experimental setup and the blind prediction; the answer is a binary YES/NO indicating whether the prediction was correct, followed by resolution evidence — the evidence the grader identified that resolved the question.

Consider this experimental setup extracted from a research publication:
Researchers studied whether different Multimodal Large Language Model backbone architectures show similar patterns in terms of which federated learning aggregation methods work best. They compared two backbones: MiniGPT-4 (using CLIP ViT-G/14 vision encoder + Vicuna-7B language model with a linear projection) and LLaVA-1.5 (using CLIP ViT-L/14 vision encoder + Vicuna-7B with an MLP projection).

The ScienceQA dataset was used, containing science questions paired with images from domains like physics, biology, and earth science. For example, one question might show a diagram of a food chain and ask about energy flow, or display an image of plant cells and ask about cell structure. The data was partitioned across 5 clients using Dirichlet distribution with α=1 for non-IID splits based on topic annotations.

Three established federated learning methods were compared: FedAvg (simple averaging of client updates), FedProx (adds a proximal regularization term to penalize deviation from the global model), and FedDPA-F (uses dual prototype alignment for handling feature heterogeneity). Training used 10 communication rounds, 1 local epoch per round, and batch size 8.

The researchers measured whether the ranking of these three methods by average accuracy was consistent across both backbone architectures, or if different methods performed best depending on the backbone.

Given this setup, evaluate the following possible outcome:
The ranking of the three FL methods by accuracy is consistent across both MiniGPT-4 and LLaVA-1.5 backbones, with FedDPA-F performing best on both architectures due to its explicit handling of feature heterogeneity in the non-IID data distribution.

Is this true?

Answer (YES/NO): NO